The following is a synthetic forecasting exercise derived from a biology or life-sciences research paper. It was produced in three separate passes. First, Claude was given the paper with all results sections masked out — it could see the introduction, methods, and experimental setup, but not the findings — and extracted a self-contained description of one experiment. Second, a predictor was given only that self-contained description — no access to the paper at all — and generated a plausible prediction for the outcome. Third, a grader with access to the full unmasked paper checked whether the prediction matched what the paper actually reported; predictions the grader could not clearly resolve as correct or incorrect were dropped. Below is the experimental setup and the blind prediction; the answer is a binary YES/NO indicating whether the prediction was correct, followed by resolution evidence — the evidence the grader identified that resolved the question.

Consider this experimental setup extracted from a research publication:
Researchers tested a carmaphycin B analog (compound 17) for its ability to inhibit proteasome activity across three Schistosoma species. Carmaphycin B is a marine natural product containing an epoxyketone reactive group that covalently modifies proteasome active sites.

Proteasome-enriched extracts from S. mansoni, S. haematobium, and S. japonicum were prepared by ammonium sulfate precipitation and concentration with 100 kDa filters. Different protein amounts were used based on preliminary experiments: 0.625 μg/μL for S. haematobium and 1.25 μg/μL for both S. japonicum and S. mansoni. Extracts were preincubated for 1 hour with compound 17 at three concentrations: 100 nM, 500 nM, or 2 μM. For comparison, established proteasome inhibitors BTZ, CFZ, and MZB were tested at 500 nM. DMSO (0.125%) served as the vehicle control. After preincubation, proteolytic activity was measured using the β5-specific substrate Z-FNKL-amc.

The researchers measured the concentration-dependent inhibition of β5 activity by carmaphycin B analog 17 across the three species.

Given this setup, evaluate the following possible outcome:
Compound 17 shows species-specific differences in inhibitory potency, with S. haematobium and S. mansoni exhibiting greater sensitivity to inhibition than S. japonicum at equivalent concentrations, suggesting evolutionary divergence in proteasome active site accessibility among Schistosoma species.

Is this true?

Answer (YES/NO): NO